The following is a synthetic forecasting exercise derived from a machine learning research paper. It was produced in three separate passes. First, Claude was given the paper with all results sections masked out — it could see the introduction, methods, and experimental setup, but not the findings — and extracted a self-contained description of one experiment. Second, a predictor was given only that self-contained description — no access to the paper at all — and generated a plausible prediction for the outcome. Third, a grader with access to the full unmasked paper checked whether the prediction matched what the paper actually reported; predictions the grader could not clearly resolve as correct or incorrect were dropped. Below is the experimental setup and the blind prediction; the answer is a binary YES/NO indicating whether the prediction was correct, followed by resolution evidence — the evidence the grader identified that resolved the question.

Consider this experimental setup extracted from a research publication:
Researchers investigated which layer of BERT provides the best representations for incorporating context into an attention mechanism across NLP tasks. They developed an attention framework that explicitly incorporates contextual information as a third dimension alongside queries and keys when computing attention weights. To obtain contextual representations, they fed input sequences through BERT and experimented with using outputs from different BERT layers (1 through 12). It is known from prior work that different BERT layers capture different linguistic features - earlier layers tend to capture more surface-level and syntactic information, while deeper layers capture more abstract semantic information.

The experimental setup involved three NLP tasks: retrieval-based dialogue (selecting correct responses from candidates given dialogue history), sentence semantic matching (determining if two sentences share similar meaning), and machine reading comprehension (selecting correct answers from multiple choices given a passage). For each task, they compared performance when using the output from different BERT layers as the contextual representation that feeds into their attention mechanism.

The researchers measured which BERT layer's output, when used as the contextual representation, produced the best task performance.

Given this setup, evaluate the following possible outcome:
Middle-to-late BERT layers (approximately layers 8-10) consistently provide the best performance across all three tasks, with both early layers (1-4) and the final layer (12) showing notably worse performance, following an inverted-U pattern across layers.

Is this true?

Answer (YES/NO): NO